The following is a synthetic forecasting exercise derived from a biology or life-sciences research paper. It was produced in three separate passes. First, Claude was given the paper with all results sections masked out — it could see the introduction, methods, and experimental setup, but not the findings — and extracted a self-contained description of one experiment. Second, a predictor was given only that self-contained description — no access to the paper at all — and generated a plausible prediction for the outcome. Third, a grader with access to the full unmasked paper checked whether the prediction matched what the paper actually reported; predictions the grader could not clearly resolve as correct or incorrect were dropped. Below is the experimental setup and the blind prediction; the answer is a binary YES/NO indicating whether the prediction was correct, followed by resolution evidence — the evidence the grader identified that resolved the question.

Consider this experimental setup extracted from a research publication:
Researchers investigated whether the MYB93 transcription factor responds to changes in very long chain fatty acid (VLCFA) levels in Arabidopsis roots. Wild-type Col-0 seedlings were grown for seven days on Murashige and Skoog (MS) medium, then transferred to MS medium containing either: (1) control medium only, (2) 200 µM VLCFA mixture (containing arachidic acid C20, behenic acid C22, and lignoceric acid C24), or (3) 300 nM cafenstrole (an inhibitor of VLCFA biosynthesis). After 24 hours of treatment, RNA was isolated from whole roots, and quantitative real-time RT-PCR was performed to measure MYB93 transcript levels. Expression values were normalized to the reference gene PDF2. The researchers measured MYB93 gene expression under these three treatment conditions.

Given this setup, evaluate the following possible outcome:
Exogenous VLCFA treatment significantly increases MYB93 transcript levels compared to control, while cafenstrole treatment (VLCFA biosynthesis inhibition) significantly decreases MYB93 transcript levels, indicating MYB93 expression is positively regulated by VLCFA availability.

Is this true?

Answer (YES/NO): NO